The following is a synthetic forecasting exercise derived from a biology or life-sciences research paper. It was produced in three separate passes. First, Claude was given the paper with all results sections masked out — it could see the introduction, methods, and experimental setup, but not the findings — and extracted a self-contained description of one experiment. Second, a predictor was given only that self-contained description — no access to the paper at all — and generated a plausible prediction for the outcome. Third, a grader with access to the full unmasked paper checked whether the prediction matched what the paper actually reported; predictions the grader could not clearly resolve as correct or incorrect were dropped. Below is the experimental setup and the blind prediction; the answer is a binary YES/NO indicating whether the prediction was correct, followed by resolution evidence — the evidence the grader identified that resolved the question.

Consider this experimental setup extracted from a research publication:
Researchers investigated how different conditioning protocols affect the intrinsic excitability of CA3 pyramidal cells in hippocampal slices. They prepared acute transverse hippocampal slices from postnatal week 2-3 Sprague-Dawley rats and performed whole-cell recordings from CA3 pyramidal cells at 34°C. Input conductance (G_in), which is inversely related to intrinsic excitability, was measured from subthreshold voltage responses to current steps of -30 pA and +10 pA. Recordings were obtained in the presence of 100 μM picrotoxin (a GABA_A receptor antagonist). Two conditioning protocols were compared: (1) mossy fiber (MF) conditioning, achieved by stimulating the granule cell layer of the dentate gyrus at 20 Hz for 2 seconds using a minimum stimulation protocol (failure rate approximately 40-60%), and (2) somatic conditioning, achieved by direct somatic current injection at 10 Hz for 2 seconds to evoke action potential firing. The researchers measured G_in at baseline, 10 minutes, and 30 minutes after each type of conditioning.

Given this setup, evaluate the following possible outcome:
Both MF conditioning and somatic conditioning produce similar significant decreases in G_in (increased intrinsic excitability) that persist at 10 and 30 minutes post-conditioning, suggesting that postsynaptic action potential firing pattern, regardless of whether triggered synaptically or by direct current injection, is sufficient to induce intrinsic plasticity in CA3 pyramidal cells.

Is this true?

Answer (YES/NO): NO